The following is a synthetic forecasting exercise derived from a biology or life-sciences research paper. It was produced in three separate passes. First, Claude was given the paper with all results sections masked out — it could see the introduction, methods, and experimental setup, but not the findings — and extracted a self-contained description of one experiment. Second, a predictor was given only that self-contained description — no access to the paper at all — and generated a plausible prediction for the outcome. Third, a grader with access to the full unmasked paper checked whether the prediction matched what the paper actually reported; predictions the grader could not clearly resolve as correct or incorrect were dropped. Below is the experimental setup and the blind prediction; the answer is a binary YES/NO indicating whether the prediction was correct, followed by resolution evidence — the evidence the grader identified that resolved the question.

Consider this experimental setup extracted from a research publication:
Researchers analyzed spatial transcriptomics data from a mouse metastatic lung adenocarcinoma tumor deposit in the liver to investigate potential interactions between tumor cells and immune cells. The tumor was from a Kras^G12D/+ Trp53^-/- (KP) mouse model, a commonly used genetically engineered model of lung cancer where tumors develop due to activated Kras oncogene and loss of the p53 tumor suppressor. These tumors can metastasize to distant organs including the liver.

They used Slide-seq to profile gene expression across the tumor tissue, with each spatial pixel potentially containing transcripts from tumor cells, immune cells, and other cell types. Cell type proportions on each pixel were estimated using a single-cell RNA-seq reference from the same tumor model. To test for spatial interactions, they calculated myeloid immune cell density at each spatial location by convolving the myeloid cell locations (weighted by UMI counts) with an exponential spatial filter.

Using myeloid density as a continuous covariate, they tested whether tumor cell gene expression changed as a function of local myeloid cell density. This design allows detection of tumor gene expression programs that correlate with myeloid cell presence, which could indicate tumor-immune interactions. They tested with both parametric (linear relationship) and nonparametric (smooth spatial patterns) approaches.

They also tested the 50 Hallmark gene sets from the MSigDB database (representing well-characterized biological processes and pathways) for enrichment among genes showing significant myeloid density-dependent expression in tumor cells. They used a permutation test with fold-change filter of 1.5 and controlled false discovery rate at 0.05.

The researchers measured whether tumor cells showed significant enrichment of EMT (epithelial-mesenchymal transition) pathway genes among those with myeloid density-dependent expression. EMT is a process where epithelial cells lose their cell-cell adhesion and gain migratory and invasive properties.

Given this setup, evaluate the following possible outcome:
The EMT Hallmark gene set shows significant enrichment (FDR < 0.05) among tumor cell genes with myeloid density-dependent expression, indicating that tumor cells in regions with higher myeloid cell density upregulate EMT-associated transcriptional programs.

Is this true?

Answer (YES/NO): YES